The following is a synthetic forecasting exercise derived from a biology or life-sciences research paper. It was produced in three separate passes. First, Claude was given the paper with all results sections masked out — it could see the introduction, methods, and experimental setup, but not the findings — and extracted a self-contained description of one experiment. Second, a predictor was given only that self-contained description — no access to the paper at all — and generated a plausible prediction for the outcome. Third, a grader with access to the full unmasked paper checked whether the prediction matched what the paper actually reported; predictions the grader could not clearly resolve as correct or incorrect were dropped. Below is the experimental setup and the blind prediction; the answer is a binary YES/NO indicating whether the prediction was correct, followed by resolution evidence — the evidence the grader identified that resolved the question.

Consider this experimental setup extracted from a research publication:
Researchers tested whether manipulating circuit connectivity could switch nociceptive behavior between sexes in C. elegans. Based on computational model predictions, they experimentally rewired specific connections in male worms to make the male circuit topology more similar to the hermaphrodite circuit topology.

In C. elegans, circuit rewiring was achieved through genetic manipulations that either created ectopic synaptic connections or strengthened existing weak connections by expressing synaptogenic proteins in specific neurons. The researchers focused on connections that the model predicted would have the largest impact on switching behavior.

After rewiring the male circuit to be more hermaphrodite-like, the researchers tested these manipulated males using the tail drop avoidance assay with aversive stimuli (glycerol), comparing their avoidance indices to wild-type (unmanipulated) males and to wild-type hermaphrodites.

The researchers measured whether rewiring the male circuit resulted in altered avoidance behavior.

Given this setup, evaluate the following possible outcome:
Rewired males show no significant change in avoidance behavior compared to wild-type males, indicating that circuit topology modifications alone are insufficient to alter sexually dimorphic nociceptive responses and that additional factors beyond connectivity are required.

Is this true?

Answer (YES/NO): NO